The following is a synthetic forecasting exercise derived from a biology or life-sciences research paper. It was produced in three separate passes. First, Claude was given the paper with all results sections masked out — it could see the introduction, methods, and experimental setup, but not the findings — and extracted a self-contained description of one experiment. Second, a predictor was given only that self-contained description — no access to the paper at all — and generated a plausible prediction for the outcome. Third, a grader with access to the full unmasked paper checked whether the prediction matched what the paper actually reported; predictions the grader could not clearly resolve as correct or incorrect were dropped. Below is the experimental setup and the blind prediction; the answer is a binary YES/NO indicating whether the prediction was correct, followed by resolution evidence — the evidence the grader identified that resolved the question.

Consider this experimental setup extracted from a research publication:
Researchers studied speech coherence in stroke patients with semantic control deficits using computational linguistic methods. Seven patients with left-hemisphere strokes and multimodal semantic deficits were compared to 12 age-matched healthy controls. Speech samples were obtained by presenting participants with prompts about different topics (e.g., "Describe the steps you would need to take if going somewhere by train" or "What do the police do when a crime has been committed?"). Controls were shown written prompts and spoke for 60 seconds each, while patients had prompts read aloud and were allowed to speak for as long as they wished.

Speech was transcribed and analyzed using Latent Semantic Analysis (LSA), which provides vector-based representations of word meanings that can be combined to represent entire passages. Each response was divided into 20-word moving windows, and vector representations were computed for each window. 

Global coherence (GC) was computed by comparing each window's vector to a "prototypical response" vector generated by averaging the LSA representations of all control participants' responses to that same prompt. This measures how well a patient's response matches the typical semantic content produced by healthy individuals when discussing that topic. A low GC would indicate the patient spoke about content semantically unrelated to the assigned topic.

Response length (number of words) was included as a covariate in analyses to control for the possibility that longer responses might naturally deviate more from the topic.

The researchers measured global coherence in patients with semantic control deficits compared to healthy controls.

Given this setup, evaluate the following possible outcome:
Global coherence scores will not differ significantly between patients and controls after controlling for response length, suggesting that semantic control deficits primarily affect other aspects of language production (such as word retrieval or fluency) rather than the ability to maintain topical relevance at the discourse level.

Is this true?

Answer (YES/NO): NO